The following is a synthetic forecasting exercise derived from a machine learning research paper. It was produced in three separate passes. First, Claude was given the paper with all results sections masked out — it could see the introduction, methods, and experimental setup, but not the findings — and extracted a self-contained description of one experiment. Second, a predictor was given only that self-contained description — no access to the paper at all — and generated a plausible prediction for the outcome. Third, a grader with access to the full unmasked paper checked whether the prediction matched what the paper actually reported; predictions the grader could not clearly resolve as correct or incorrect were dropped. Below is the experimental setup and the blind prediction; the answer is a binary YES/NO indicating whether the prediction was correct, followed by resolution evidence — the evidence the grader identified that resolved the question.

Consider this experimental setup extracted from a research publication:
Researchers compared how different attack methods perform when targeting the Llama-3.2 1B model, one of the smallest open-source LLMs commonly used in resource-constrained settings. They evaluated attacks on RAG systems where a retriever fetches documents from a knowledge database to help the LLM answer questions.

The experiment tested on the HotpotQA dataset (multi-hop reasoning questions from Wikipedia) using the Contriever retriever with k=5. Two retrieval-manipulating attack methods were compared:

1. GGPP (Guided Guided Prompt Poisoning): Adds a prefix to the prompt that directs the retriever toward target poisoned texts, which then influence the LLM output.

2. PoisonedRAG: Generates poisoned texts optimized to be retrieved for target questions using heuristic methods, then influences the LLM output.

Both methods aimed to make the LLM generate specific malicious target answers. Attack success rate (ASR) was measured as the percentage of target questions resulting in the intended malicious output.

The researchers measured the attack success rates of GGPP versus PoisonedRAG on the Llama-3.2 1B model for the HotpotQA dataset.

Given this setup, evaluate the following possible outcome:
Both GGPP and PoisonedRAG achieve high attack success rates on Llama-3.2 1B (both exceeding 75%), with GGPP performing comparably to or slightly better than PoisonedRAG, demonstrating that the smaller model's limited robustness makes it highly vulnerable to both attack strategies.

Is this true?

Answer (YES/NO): NO